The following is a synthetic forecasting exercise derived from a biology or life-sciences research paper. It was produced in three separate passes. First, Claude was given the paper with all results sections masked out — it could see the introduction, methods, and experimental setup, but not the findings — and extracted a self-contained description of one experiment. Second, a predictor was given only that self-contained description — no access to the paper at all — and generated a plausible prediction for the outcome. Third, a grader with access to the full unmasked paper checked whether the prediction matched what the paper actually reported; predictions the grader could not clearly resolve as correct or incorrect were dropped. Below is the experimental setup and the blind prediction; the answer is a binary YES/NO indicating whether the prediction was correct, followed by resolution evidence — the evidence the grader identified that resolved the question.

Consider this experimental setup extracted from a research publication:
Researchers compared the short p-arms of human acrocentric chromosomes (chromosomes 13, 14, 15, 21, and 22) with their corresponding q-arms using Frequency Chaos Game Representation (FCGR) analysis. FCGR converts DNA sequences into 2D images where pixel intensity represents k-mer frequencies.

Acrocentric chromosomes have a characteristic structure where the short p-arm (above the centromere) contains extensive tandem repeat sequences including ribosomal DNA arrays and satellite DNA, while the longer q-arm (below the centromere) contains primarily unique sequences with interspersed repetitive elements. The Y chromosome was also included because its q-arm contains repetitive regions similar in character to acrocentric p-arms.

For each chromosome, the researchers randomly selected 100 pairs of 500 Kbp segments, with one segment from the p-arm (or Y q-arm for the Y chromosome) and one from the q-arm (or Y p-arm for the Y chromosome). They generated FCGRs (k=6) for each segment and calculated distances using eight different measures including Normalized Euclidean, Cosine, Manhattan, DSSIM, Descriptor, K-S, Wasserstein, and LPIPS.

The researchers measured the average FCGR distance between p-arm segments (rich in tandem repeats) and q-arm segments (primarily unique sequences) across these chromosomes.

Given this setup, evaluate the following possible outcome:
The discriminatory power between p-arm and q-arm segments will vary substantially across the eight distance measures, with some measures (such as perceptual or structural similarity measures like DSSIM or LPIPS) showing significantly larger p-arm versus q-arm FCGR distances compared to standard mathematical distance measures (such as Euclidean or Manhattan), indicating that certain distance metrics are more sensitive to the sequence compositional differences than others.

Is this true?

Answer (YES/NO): NO